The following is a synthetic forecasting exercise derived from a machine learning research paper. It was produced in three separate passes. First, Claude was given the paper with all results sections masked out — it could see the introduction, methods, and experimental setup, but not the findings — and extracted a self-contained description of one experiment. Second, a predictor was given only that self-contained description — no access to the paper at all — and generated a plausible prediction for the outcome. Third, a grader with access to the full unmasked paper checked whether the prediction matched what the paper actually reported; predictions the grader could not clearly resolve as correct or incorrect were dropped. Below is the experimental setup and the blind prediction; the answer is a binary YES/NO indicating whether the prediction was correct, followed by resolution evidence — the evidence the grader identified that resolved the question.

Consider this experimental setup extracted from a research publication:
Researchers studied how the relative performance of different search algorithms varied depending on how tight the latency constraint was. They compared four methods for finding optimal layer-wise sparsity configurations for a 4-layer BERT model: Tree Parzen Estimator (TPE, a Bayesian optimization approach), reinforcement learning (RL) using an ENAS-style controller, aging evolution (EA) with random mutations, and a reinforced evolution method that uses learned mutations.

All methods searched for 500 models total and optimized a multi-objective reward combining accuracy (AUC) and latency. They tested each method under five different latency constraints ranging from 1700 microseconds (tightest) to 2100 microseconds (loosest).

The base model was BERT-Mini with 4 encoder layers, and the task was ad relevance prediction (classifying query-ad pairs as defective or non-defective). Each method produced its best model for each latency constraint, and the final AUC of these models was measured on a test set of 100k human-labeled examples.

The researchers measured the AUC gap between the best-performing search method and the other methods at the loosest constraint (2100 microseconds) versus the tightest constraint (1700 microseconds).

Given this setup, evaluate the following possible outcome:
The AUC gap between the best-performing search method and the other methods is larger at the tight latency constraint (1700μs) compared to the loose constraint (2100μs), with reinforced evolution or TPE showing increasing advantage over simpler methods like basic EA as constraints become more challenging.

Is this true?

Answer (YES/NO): NO